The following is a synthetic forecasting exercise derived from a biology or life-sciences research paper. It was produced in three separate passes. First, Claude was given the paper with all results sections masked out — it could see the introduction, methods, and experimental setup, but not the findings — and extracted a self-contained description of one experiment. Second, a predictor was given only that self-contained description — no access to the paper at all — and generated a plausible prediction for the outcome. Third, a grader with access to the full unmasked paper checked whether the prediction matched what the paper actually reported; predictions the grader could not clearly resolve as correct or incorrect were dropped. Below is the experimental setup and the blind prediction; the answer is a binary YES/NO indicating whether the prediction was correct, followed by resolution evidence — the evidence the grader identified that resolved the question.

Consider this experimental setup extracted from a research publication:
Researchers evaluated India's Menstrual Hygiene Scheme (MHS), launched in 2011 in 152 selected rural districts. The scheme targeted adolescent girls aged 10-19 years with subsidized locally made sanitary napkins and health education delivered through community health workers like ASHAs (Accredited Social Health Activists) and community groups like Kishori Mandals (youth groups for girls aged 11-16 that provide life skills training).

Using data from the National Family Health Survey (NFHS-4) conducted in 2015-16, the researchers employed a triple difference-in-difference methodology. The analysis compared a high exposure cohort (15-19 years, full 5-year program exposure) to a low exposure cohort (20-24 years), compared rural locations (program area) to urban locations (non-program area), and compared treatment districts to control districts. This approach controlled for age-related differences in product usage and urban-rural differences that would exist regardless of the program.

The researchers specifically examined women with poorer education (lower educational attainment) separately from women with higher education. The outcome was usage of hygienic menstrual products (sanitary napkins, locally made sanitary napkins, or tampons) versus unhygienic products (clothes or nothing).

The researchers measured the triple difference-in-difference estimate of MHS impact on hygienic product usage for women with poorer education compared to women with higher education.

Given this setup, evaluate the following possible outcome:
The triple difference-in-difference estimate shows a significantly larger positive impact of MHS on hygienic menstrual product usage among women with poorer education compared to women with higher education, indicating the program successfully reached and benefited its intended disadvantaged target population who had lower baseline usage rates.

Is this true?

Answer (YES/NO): YES